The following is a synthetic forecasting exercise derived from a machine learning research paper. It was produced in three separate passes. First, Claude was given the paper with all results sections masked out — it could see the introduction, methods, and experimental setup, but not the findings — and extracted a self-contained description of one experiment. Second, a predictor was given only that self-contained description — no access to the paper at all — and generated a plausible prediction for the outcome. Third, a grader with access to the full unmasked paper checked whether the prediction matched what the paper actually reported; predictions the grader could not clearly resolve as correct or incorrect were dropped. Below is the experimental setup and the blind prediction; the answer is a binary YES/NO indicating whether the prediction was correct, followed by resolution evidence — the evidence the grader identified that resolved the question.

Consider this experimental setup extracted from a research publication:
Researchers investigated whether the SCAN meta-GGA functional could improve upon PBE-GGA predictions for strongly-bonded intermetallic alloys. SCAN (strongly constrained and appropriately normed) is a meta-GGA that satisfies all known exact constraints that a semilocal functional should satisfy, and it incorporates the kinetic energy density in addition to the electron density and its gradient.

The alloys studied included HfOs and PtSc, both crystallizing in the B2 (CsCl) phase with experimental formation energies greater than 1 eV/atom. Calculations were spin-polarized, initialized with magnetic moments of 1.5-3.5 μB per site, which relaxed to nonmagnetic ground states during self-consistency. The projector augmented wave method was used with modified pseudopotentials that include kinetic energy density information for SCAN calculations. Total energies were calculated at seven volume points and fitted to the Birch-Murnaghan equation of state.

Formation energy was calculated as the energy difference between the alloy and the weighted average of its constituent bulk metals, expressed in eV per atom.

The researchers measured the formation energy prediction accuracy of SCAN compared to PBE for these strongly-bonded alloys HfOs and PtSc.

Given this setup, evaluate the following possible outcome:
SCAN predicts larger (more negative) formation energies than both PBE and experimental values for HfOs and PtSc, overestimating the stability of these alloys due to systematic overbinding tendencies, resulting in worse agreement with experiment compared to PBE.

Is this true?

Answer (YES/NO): YES